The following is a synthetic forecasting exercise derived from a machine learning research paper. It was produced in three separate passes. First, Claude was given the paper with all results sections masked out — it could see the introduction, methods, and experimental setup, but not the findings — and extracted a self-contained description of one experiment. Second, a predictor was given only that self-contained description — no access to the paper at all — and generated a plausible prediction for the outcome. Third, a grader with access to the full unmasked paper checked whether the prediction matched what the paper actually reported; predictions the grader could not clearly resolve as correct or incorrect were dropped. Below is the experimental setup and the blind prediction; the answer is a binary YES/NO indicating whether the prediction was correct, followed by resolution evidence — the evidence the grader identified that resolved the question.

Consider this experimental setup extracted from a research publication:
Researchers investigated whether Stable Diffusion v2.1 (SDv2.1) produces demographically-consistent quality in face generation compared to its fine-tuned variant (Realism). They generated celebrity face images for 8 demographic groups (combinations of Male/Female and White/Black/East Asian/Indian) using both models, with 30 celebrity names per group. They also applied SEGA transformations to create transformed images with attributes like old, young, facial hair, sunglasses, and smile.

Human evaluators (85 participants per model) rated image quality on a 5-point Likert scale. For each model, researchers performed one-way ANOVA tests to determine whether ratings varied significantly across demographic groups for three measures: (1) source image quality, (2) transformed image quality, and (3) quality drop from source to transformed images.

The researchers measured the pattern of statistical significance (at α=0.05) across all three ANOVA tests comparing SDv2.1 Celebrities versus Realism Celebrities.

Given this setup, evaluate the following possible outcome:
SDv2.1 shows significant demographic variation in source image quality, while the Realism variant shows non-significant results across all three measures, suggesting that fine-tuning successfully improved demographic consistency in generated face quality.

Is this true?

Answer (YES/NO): NO